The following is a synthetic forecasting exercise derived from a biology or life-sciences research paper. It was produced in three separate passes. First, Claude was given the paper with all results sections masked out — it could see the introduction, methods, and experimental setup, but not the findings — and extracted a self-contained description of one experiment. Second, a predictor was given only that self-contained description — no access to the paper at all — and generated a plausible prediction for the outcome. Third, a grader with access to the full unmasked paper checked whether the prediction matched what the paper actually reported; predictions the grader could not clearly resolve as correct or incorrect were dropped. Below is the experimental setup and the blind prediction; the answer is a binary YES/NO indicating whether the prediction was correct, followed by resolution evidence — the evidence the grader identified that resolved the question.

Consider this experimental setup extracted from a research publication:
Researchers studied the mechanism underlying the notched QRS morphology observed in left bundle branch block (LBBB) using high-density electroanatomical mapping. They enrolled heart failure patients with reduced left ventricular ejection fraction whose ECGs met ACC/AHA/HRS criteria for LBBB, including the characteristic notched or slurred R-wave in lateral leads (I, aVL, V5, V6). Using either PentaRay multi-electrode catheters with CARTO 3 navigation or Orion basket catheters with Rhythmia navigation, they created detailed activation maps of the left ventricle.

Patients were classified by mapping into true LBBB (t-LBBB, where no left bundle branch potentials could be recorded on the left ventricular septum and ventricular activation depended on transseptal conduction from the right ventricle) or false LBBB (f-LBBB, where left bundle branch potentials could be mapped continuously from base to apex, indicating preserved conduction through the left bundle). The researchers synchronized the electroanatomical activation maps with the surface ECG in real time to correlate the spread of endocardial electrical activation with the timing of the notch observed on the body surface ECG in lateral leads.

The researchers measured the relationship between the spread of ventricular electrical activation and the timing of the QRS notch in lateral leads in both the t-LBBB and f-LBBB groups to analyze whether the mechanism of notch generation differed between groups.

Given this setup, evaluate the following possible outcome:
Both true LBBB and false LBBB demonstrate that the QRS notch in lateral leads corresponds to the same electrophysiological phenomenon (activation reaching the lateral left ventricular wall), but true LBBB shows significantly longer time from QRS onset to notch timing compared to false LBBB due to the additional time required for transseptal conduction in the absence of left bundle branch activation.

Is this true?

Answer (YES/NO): NO